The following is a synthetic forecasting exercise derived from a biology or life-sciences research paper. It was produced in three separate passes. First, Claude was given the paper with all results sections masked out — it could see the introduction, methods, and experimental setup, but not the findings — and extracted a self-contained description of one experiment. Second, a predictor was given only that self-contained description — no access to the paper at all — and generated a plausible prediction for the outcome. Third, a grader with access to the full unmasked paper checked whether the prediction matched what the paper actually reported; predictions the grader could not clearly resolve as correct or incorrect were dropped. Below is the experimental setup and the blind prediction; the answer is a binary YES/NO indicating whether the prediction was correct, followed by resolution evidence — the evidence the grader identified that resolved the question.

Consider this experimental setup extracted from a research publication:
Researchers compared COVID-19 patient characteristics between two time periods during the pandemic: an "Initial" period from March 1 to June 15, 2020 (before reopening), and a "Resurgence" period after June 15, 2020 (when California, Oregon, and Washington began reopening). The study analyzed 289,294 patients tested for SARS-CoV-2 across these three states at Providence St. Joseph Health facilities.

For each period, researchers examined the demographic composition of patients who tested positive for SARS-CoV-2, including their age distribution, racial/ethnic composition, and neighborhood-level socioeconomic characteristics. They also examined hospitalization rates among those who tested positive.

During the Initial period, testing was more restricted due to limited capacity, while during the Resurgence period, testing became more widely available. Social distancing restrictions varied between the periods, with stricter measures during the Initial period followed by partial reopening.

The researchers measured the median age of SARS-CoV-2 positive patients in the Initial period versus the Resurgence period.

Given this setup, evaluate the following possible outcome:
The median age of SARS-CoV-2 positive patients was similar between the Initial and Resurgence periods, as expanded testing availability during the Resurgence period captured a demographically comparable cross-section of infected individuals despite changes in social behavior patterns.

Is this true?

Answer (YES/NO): NO